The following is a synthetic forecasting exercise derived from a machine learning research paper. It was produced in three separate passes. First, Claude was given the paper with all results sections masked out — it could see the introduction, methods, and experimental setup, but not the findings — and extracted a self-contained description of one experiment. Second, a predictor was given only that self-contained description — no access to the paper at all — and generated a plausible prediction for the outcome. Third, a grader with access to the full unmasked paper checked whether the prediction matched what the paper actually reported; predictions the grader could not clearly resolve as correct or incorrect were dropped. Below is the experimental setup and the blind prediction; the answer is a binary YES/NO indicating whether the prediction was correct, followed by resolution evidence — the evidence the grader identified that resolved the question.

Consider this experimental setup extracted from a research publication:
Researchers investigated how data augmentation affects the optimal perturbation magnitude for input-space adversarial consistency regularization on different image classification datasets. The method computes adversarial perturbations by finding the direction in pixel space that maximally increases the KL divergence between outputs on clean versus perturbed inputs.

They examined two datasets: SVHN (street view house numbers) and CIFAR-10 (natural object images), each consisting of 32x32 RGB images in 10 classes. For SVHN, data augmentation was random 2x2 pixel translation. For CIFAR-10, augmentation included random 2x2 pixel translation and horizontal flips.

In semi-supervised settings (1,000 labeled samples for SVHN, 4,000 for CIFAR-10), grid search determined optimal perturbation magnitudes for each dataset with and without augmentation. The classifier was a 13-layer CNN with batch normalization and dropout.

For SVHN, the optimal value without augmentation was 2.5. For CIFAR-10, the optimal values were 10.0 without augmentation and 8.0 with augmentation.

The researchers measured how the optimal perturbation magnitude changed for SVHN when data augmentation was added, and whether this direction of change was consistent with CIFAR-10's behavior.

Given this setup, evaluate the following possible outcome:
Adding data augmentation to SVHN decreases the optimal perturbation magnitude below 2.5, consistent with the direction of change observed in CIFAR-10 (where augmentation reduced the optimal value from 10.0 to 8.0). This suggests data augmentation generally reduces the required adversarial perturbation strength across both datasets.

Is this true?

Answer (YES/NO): NO